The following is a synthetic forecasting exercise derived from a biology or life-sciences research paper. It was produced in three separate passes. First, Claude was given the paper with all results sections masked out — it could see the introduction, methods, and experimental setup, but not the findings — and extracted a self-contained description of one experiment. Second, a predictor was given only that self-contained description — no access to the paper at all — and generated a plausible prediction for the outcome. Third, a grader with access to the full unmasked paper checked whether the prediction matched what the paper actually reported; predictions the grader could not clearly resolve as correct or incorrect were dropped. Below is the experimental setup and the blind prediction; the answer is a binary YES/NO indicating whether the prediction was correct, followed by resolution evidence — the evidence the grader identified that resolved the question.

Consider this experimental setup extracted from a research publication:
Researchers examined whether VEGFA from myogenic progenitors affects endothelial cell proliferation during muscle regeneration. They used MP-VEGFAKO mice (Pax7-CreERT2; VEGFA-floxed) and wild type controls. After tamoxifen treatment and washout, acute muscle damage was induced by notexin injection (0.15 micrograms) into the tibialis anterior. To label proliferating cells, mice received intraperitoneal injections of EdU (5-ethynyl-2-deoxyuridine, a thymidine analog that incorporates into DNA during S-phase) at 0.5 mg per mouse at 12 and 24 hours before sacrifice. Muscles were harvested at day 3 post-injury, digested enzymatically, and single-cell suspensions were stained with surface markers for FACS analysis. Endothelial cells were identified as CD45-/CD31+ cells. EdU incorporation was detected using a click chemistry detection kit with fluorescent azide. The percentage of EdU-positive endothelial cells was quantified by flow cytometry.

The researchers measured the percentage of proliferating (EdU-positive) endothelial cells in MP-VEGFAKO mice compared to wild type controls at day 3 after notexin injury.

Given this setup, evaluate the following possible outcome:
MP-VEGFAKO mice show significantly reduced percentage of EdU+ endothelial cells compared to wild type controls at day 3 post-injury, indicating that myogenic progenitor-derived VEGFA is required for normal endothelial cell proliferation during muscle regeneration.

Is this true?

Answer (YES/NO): NO